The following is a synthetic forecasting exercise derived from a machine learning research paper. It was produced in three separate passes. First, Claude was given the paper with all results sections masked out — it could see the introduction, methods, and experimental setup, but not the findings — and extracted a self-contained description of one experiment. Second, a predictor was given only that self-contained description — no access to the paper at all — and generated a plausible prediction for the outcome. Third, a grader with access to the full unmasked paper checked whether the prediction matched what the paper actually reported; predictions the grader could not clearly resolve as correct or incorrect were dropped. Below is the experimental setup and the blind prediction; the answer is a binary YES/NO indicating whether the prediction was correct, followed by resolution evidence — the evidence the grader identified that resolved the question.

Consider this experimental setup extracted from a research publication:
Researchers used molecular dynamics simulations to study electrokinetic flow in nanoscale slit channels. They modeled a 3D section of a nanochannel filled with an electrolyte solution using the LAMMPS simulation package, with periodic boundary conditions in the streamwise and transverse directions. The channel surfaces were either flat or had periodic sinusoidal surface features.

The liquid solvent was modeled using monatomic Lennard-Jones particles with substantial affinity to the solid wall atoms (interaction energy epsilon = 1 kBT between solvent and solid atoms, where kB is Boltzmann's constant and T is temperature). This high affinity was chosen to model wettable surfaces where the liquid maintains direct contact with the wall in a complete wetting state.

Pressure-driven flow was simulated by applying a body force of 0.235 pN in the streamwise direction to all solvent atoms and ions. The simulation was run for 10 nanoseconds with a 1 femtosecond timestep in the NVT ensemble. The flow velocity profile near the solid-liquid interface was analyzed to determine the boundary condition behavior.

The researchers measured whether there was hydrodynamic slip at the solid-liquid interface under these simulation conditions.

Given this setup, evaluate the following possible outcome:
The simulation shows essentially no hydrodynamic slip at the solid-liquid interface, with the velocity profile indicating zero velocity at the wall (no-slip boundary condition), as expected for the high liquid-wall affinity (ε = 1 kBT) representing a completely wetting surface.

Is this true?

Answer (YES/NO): YES